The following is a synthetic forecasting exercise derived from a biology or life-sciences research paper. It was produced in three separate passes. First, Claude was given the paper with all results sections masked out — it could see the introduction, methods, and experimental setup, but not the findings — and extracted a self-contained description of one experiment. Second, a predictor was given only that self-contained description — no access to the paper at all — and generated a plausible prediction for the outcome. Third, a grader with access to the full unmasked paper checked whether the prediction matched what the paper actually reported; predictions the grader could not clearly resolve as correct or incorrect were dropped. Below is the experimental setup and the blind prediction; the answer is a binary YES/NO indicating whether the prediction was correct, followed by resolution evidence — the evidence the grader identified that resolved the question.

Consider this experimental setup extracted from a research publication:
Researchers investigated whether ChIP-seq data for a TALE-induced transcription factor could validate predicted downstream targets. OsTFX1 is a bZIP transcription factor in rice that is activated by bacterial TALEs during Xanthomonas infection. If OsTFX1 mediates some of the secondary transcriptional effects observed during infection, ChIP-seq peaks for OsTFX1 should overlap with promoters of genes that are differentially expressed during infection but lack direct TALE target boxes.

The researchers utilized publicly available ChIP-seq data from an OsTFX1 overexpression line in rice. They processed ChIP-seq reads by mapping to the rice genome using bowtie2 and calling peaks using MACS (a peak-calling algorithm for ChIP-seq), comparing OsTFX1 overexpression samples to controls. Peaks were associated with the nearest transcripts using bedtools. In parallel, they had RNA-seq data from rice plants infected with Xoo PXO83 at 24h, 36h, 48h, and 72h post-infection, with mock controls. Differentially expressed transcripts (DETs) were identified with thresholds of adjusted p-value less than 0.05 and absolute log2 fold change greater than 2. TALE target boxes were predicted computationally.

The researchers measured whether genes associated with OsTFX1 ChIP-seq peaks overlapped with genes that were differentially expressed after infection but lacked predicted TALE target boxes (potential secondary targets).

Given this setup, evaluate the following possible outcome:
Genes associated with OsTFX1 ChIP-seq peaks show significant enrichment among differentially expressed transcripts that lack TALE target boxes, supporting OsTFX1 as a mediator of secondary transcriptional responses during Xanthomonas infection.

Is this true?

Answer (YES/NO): NO